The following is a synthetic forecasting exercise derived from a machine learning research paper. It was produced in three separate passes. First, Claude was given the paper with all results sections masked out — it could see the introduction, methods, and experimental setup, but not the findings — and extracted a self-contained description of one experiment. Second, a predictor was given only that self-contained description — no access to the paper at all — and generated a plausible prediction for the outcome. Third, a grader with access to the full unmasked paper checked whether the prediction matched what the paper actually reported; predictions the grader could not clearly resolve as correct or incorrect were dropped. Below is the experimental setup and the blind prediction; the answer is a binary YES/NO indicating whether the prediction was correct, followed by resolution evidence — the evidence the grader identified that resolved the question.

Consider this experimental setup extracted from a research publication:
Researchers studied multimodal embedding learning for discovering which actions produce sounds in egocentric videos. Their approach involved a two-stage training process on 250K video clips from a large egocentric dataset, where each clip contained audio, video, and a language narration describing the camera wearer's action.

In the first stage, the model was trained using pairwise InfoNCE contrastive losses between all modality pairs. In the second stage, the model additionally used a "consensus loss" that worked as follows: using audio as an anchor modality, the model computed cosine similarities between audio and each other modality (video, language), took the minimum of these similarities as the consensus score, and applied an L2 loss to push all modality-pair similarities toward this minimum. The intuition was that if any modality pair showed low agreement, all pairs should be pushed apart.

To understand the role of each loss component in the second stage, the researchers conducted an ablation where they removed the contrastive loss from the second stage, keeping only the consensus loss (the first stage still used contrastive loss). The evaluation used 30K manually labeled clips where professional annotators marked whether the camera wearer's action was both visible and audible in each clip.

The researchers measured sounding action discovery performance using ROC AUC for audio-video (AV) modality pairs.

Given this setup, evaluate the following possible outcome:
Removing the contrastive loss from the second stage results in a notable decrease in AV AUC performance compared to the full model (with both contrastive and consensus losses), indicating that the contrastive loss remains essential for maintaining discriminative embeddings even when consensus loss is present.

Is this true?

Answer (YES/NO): YES